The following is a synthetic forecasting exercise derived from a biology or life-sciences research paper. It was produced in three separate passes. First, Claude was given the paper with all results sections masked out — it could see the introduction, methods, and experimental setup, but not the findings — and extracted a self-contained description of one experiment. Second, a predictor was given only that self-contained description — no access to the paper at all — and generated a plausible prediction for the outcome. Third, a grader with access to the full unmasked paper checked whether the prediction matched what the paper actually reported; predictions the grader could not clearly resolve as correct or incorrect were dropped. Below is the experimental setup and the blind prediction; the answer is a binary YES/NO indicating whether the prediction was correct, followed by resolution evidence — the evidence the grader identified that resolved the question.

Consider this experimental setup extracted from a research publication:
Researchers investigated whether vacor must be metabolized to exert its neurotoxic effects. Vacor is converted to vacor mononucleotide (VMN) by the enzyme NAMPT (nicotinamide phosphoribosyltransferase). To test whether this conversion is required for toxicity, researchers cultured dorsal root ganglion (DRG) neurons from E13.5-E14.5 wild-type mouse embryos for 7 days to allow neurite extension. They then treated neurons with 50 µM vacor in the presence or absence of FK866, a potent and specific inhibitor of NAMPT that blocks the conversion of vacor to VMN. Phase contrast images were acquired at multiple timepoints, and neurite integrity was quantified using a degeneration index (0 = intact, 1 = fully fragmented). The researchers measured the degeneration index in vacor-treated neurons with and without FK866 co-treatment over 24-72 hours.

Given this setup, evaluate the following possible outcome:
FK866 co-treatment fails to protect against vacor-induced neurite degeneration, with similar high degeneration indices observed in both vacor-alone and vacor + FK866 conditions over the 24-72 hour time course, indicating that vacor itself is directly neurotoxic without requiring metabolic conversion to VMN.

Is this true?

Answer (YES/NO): NO